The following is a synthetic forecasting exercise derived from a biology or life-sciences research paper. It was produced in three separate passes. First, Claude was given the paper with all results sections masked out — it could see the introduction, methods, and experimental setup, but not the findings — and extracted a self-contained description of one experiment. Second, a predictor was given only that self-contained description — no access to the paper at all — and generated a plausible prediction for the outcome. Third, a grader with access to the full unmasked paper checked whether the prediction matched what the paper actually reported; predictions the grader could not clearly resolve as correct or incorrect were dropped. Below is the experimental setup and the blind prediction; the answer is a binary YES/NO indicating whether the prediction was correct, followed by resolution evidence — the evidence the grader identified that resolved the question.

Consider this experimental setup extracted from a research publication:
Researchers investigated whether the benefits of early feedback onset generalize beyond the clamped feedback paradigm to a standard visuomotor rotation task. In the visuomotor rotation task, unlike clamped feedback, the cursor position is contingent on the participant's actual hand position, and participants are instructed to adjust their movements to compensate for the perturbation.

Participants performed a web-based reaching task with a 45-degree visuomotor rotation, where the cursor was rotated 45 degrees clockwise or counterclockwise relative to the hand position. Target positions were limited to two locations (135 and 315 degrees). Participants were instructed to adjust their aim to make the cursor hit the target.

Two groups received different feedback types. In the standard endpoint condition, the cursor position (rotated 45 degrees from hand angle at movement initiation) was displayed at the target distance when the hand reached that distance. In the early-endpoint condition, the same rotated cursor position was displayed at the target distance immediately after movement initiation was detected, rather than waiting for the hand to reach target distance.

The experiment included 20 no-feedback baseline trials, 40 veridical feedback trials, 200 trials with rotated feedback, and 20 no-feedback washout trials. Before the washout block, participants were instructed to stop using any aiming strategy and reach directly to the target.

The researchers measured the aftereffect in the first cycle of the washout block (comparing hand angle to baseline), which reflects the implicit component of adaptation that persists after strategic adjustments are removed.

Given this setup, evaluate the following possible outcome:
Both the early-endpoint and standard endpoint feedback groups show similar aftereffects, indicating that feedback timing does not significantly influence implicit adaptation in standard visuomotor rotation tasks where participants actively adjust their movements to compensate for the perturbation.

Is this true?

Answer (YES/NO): NO